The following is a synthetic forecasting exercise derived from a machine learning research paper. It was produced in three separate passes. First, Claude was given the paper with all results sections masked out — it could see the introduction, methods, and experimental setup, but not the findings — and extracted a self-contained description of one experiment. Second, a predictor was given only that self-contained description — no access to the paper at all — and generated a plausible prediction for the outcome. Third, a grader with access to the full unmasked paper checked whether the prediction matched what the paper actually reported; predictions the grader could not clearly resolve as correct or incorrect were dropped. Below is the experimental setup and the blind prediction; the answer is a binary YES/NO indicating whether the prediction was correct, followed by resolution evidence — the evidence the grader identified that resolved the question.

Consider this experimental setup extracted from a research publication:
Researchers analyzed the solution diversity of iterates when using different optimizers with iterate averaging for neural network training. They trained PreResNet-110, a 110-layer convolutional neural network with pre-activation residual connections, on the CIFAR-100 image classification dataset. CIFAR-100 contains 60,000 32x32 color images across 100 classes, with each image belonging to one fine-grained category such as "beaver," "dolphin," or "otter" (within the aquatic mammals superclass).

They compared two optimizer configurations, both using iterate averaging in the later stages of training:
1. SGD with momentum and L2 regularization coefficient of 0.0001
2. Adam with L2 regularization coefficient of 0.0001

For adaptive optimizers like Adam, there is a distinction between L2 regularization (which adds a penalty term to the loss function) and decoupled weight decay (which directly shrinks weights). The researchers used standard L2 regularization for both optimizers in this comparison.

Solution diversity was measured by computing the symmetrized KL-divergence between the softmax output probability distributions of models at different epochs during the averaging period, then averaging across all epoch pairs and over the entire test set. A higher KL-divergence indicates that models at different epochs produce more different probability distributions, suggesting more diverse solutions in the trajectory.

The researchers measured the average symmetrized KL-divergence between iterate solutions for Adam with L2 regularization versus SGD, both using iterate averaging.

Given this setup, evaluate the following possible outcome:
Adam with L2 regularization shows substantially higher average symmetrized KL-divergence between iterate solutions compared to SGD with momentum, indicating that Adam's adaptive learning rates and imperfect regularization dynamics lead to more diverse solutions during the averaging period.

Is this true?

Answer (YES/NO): NO